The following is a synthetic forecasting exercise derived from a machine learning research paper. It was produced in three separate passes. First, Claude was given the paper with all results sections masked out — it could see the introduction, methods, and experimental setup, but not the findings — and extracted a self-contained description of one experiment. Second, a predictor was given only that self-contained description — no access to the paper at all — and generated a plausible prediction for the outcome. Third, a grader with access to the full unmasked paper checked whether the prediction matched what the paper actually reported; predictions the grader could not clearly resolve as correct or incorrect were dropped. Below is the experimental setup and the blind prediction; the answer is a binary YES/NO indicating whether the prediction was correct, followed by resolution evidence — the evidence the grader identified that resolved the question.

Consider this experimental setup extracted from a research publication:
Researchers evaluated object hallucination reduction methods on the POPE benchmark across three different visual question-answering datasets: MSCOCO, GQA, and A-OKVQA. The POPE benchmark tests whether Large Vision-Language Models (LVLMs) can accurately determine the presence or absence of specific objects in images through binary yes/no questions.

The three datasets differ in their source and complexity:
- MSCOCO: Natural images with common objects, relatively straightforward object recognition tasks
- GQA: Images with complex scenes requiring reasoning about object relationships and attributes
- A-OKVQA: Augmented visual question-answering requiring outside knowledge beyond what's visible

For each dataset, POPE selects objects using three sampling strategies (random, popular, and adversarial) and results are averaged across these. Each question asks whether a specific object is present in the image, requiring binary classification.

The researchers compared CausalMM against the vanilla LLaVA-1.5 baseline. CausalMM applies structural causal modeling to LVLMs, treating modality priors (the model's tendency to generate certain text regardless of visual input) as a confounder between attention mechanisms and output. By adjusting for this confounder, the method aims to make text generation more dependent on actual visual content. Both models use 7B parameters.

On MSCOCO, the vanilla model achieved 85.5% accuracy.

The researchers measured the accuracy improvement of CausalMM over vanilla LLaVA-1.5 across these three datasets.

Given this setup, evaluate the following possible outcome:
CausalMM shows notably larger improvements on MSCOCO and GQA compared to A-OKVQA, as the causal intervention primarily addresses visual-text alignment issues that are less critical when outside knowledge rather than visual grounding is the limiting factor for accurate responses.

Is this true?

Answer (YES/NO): NO